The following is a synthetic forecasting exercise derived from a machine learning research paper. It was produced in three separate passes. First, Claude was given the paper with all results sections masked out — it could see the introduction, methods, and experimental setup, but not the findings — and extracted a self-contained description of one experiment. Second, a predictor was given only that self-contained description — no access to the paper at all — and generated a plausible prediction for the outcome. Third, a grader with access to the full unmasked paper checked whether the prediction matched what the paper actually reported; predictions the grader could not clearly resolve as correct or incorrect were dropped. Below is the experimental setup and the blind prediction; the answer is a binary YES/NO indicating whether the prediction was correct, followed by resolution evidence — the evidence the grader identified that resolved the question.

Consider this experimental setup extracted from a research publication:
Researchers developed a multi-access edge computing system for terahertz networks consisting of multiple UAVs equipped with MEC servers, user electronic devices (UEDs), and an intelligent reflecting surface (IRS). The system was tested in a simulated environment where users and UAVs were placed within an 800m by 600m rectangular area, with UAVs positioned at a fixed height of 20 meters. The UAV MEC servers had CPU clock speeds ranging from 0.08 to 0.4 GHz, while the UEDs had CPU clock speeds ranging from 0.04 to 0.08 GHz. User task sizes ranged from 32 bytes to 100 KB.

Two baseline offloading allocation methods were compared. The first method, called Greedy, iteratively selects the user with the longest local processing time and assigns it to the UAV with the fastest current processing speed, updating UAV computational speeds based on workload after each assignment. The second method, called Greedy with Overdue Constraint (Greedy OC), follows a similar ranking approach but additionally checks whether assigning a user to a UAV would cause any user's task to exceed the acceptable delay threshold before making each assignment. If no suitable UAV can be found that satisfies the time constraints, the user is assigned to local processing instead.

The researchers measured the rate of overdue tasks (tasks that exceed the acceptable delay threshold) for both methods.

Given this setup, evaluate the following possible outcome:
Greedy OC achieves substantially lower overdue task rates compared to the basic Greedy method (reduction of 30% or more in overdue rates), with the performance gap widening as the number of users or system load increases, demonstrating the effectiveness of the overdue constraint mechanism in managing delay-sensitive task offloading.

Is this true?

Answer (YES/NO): YES